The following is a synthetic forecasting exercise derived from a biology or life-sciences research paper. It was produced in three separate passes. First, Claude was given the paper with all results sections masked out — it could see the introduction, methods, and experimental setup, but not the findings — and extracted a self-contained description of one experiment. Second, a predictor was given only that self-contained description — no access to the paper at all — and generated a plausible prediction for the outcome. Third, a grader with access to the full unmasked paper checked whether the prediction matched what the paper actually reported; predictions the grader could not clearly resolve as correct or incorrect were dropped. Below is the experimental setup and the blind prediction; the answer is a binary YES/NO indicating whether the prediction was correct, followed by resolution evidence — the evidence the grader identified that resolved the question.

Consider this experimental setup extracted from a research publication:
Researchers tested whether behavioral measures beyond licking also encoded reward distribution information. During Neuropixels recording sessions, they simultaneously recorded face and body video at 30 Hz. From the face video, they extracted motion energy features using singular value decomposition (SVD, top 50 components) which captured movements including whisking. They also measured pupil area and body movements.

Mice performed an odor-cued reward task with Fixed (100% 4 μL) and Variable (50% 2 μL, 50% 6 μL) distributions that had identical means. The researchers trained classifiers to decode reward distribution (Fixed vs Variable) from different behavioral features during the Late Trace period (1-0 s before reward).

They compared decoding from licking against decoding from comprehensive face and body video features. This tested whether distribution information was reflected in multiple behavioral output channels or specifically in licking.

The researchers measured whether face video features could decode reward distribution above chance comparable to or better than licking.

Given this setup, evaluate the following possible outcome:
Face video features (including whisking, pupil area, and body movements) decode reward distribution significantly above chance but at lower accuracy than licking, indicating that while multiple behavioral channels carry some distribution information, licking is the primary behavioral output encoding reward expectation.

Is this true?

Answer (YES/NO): NO